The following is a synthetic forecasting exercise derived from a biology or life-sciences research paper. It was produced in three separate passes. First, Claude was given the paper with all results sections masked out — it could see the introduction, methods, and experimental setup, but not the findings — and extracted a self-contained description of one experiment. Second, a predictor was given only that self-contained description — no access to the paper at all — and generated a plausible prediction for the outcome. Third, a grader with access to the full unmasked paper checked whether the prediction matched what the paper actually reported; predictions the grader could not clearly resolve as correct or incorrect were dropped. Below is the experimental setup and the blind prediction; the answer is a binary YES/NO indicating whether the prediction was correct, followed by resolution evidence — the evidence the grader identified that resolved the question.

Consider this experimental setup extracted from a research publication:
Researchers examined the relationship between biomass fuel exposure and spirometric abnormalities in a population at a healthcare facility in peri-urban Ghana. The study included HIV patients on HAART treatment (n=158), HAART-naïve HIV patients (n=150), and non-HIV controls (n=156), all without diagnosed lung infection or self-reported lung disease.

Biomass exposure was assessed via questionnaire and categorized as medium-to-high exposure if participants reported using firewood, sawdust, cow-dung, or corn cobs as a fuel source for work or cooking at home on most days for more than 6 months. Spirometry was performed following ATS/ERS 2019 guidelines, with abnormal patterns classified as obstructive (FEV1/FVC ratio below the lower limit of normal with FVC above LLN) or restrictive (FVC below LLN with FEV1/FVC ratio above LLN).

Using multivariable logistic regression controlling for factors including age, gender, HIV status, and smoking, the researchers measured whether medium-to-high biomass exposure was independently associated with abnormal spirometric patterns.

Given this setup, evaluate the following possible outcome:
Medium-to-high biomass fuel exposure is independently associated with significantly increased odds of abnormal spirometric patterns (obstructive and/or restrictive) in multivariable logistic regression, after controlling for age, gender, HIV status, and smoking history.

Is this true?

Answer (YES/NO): YES